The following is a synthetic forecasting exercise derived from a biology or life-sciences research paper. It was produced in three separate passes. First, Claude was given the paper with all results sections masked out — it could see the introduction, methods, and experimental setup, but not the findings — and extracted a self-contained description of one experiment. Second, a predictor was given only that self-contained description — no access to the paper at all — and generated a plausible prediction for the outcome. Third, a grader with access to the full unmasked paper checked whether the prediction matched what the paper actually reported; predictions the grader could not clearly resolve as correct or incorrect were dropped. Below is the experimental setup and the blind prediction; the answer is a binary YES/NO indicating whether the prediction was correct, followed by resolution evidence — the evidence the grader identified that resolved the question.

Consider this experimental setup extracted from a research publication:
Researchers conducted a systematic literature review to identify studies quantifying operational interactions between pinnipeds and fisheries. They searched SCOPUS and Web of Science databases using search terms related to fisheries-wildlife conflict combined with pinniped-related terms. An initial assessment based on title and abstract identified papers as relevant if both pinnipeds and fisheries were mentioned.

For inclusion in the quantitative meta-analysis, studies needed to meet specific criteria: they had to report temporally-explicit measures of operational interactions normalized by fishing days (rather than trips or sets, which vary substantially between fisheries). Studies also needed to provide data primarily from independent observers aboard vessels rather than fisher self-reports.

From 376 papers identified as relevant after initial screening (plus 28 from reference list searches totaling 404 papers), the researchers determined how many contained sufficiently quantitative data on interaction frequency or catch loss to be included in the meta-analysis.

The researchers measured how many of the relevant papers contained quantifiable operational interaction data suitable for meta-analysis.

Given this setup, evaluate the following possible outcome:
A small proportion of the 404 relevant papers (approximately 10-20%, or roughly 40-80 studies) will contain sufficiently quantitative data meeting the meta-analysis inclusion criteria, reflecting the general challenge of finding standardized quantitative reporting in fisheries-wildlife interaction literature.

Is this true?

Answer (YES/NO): NO